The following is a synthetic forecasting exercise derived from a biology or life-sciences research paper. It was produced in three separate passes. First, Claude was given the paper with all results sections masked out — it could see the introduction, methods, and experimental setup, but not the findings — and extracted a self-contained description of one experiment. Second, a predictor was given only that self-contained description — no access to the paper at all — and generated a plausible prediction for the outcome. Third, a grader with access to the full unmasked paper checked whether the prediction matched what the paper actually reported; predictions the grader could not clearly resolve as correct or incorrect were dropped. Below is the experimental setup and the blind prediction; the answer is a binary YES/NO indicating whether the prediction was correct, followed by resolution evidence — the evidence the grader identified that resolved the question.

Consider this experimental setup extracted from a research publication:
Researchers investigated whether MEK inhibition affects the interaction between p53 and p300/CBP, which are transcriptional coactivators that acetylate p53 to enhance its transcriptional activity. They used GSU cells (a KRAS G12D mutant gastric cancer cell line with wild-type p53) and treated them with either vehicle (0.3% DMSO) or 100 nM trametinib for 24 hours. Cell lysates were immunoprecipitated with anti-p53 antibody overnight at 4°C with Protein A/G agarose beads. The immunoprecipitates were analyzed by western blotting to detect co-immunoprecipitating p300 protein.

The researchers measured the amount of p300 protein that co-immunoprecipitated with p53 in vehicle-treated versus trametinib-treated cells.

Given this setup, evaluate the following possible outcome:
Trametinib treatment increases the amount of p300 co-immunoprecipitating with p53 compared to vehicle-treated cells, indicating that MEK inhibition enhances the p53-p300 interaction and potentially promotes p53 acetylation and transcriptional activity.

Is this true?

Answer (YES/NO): YES